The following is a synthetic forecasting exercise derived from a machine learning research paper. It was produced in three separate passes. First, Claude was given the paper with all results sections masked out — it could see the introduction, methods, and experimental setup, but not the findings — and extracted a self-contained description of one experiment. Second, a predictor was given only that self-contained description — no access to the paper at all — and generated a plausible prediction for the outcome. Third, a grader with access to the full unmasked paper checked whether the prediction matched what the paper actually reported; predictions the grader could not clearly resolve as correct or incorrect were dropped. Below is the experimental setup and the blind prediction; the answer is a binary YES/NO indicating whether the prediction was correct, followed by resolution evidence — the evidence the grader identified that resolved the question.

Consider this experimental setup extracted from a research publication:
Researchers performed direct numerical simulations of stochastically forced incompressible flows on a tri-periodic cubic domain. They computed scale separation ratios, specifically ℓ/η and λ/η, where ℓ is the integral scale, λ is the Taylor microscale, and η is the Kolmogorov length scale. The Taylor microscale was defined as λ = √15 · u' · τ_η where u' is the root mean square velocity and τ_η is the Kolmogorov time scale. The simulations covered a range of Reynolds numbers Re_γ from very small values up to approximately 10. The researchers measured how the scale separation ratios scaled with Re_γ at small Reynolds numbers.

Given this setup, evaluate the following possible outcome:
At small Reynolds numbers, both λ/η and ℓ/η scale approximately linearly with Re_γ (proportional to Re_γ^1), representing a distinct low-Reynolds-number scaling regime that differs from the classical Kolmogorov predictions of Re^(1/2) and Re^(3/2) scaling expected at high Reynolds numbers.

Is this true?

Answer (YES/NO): NO